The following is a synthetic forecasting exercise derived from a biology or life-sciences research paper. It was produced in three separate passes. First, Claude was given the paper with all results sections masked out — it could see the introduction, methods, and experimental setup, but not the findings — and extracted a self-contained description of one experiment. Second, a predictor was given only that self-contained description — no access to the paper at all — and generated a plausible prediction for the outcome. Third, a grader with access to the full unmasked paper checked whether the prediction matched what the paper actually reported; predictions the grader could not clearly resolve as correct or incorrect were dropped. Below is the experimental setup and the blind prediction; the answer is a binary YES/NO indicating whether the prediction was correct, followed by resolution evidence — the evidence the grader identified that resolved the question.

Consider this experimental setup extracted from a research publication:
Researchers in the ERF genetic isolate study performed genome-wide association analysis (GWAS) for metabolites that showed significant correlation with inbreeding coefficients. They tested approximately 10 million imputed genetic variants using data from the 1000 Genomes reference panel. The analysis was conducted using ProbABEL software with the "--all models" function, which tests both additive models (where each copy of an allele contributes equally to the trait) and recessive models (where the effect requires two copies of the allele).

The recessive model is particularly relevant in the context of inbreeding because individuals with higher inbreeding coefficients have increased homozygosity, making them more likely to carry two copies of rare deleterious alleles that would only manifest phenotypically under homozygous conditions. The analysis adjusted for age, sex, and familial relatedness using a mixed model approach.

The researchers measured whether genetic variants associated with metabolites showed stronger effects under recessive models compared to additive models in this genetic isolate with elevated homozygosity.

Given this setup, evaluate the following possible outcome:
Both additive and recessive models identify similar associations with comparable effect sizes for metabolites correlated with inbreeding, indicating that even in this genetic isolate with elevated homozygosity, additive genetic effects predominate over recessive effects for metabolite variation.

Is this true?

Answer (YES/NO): NO